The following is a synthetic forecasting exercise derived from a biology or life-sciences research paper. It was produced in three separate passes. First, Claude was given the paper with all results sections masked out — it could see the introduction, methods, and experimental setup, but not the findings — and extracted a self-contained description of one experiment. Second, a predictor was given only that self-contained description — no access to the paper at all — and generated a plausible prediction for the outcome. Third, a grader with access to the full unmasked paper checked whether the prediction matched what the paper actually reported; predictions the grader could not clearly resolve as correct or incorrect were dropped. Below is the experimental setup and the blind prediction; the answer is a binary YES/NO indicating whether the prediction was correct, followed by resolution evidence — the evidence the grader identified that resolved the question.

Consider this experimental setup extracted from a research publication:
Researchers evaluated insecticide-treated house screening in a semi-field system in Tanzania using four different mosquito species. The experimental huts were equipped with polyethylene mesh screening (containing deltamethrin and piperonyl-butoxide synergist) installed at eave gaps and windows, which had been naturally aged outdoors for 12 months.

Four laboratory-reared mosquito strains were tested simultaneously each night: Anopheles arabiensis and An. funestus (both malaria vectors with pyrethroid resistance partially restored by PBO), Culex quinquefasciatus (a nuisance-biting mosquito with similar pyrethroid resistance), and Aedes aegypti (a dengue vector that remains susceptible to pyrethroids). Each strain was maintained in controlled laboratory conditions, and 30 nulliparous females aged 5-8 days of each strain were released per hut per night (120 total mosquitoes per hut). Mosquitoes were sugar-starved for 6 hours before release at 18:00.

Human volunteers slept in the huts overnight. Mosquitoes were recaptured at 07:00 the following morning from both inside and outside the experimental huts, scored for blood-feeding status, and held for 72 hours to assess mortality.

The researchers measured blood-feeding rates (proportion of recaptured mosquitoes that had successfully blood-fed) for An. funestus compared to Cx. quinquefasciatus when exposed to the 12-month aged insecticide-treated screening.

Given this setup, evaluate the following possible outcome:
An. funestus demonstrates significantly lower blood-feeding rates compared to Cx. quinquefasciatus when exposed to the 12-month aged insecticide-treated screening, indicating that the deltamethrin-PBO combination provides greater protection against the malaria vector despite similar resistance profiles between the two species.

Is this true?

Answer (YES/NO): NO